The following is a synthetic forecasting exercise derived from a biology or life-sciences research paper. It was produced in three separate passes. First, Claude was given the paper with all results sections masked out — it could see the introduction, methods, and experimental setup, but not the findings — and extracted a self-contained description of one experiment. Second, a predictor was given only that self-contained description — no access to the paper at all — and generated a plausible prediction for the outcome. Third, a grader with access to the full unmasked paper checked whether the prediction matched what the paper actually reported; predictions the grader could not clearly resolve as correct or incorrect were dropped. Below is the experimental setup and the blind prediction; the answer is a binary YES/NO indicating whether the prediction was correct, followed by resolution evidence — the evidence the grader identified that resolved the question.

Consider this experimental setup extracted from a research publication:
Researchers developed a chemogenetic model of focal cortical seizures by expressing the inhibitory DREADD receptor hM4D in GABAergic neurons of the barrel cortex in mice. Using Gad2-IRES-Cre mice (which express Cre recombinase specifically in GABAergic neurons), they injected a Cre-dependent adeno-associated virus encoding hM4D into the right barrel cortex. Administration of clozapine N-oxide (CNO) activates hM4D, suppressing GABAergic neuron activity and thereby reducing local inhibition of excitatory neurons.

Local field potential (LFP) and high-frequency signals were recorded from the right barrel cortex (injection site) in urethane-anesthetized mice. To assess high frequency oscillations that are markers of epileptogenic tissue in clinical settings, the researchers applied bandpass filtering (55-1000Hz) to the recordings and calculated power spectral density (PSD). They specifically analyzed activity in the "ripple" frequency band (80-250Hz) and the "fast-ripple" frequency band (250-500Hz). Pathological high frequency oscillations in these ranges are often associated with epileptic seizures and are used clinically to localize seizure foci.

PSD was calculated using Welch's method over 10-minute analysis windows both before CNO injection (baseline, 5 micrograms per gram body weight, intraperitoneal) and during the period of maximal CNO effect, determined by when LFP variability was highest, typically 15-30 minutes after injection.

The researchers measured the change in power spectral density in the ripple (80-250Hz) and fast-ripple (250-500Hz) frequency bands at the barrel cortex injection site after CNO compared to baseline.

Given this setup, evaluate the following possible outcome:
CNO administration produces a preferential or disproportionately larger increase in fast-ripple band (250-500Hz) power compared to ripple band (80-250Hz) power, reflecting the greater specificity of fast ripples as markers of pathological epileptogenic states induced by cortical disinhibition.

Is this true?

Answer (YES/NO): YES